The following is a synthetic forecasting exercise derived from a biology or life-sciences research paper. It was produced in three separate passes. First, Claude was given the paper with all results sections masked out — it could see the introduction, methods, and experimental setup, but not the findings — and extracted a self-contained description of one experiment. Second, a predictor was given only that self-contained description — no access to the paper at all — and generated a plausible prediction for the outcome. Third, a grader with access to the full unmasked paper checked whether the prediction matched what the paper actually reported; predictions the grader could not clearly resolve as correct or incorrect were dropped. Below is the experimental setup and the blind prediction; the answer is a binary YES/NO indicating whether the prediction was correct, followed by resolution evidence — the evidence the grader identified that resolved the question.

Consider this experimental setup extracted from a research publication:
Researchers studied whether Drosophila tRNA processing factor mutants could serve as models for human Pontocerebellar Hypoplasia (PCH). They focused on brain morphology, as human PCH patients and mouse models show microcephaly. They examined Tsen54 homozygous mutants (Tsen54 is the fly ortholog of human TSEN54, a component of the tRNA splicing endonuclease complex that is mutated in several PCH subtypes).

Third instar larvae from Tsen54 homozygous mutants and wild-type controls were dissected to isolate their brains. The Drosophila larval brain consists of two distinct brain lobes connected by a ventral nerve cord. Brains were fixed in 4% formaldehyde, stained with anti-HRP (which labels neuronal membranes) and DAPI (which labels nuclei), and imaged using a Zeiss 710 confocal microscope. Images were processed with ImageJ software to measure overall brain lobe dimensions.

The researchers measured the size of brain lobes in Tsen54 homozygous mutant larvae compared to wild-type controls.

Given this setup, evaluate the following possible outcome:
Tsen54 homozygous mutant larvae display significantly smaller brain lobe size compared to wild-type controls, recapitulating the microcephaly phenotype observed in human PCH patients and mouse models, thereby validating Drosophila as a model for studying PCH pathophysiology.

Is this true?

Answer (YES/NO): YES